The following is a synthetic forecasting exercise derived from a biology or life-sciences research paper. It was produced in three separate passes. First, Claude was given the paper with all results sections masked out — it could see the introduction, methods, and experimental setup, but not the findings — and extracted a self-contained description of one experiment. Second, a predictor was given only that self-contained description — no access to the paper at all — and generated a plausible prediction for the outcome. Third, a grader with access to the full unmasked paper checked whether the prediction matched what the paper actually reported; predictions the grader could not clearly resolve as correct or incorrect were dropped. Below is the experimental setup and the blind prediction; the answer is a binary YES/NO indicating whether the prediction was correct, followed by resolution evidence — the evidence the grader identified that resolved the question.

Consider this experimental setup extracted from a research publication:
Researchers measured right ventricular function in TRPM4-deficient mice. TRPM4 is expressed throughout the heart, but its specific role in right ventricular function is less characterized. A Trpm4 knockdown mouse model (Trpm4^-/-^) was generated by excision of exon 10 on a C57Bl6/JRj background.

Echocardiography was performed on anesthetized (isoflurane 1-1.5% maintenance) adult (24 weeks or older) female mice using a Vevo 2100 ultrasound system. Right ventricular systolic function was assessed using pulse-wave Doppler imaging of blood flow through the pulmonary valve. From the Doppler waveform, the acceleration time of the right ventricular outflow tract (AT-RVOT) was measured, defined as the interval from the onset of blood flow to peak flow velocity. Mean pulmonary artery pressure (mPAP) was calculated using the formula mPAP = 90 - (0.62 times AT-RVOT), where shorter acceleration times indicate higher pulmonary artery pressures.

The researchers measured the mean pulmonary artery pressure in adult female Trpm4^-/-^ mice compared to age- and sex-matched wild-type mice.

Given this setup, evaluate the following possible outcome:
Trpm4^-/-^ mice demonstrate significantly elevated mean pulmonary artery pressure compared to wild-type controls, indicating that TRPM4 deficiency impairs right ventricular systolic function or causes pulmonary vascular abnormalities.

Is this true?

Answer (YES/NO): NO